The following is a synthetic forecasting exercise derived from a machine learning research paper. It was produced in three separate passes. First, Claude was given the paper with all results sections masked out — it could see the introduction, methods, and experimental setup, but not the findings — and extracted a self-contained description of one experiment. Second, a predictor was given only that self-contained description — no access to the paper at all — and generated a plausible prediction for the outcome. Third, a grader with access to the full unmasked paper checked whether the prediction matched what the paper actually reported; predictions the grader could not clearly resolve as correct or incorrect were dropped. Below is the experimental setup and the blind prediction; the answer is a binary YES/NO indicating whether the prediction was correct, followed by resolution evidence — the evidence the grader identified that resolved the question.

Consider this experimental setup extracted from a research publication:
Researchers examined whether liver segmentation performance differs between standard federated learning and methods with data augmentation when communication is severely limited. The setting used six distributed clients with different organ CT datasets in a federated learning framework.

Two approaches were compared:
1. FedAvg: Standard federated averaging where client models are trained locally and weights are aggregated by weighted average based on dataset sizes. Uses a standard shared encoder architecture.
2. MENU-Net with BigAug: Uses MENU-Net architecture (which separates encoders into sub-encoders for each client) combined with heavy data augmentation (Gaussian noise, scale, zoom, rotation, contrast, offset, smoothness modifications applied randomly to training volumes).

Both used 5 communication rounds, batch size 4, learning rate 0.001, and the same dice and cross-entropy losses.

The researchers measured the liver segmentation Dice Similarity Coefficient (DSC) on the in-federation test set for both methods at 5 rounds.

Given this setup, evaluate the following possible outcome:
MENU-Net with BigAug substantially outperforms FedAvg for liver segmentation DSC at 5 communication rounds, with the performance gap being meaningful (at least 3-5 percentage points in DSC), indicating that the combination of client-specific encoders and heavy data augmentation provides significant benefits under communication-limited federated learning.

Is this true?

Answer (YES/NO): NO